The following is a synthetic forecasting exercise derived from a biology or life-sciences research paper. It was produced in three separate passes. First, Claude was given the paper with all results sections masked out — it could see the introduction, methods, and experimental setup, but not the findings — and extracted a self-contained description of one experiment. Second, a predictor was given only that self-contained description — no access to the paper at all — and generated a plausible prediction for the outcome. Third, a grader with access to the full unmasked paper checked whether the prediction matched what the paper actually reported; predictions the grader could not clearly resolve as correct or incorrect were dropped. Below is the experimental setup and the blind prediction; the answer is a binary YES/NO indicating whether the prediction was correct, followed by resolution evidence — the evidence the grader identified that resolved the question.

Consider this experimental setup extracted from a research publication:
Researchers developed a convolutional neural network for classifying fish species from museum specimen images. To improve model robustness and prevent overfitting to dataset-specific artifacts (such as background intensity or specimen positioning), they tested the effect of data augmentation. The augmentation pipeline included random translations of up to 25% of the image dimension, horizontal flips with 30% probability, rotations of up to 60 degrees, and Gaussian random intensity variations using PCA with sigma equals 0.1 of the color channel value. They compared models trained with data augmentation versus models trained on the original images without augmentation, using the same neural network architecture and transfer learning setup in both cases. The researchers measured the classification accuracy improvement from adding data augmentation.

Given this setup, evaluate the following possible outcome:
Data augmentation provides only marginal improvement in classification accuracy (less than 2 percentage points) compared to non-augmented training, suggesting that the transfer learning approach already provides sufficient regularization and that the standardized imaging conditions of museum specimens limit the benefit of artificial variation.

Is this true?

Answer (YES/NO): NO